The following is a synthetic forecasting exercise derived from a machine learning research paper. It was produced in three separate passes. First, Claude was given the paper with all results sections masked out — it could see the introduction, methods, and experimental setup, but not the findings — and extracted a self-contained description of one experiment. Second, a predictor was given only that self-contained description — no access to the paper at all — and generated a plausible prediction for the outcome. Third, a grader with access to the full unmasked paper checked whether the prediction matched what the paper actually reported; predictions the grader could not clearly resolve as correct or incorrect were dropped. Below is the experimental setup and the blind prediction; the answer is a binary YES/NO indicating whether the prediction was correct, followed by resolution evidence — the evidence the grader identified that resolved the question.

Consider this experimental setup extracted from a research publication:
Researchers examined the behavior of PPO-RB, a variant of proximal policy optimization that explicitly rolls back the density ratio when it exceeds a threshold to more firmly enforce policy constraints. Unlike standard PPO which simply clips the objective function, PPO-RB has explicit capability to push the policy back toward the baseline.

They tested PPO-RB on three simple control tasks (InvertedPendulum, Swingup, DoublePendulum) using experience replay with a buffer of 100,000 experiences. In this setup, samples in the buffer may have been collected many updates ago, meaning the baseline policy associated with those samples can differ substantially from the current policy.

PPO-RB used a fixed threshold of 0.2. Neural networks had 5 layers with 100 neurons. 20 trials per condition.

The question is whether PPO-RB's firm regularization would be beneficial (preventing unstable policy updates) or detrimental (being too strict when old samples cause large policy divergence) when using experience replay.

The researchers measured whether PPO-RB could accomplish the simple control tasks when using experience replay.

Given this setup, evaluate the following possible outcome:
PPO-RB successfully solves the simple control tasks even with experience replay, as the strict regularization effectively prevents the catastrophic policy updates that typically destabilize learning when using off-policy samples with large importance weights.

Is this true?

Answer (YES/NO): NO